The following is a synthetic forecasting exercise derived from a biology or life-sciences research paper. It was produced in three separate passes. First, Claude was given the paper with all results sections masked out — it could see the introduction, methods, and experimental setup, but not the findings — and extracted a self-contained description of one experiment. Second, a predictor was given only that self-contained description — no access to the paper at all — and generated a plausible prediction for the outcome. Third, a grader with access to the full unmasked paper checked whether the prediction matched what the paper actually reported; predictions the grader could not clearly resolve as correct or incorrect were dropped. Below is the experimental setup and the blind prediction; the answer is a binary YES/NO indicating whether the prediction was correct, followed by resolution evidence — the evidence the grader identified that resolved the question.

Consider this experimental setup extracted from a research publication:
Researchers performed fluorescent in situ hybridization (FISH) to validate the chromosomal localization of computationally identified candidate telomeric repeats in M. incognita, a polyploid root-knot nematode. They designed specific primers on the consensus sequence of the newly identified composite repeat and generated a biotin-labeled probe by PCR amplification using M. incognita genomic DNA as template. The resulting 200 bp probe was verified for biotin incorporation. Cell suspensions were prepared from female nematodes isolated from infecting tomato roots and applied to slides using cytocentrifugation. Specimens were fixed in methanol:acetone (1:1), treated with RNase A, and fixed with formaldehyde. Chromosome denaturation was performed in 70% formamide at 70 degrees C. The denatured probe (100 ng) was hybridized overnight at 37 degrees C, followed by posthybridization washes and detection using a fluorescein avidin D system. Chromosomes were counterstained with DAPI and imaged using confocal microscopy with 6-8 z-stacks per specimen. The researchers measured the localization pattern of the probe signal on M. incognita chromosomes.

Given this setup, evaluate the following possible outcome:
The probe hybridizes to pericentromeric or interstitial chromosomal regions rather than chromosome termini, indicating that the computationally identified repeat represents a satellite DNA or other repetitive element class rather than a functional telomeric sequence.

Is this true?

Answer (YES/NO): NO